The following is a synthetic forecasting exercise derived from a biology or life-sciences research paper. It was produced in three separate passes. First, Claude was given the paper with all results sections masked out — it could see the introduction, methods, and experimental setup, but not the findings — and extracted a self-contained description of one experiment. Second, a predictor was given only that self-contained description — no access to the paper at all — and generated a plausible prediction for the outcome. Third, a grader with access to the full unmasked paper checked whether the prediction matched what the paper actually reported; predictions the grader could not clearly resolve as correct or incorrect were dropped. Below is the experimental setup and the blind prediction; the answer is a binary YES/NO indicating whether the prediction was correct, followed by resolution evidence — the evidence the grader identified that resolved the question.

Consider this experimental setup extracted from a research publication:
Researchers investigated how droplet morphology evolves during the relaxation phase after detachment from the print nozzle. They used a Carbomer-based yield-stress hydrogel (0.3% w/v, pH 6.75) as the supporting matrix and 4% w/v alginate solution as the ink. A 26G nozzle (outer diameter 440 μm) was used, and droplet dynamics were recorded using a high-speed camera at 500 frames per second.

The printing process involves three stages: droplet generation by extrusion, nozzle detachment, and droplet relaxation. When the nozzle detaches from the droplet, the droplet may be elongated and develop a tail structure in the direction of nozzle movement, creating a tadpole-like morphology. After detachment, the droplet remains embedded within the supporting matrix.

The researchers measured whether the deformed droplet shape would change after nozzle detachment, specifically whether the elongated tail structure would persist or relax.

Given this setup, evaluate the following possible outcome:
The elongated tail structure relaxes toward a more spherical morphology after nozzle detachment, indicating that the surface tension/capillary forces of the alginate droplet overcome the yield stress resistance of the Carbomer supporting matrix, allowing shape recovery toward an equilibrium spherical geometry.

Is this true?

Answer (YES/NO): NO